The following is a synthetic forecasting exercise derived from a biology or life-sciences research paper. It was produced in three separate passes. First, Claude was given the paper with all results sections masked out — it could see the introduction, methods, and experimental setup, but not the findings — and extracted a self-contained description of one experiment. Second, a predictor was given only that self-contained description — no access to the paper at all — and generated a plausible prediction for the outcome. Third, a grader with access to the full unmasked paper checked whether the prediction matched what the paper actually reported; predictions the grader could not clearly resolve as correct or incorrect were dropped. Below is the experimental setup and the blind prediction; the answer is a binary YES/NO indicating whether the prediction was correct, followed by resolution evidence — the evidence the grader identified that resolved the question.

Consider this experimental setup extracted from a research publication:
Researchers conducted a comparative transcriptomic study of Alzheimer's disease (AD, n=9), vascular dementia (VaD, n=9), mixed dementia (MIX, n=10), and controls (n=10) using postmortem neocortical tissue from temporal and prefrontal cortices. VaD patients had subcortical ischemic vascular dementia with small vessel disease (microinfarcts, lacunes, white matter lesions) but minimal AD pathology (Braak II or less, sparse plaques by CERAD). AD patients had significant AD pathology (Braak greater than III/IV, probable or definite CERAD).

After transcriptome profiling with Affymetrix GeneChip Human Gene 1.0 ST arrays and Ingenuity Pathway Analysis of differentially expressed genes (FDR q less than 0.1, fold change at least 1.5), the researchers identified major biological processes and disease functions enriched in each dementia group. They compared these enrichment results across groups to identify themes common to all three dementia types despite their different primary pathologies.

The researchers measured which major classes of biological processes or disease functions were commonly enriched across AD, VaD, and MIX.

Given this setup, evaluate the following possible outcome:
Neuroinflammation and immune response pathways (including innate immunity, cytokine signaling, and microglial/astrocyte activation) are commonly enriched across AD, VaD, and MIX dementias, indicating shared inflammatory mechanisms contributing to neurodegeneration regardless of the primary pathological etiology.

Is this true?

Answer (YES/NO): NO